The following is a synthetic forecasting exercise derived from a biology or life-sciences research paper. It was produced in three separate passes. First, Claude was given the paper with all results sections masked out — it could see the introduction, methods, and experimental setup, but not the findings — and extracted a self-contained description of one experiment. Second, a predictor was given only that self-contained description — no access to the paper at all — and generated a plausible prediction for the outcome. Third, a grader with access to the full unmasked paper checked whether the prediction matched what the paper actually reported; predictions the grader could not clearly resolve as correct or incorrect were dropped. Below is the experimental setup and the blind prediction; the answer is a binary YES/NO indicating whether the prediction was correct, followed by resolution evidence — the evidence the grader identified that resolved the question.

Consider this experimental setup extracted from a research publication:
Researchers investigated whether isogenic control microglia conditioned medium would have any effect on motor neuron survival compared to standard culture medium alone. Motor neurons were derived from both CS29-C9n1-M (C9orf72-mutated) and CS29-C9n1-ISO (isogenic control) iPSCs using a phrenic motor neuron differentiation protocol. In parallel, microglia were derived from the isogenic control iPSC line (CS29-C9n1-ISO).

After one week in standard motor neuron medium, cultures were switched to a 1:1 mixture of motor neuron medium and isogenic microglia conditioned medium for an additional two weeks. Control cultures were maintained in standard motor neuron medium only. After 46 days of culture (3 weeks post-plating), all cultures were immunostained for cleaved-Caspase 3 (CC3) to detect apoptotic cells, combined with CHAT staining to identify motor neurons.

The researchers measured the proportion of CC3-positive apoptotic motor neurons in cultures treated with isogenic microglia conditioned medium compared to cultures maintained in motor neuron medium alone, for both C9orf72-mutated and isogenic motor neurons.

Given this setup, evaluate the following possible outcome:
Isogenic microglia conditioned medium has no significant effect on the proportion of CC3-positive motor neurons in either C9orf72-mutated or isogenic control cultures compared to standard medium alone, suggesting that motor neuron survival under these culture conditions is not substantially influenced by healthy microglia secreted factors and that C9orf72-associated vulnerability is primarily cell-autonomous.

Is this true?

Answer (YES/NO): YES